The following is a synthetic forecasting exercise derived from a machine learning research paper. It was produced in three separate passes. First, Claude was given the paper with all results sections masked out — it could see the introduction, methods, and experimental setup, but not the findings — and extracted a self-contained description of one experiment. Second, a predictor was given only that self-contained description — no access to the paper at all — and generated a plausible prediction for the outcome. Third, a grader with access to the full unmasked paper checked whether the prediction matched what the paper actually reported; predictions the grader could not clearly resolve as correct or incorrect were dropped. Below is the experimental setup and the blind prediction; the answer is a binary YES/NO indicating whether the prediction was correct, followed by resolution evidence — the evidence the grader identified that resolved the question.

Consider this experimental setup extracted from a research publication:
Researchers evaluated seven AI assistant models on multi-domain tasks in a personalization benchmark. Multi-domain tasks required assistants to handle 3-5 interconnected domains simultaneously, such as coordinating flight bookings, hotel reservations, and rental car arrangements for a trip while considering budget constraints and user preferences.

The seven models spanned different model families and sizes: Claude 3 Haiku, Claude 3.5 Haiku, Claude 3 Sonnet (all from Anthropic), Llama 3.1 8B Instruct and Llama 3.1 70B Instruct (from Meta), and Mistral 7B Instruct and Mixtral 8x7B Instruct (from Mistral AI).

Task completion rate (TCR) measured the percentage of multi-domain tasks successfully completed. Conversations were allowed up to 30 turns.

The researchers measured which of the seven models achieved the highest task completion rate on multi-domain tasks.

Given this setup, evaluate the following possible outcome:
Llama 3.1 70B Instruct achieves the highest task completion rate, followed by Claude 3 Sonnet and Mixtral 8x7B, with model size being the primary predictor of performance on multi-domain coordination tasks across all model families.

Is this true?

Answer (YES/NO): NO